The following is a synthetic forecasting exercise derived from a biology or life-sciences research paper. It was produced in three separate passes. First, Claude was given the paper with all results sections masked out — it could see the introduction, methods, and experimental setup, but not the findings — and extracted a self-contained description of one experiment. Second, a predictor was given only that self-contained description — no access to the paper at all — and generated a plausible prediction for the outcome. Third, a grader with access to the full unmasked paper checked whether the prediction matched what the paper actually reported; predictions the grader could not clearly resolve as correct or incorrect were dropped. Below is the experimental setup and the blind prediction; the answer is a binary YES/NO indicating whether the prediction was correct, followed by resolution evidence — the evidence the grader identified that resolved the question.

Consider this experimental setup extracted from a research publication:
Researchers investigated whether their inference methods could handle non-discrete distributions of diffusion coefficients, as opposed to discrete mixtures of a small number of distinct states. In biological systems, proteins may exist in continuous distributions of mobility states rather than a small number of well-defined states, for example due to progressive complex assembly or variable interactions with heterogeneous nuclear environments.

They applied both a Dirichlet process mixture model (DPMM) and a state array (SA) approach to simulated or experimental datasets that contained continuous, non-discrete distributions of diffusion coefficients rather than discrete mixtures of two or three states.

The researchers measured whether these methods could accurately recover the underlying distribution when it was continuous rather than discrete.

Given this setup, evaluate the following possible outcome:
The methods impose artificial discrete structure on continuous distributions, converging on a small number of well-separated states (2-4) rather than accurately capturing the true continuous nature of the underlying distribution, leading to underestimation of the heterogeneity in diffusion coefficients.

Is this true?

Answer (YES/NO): NO